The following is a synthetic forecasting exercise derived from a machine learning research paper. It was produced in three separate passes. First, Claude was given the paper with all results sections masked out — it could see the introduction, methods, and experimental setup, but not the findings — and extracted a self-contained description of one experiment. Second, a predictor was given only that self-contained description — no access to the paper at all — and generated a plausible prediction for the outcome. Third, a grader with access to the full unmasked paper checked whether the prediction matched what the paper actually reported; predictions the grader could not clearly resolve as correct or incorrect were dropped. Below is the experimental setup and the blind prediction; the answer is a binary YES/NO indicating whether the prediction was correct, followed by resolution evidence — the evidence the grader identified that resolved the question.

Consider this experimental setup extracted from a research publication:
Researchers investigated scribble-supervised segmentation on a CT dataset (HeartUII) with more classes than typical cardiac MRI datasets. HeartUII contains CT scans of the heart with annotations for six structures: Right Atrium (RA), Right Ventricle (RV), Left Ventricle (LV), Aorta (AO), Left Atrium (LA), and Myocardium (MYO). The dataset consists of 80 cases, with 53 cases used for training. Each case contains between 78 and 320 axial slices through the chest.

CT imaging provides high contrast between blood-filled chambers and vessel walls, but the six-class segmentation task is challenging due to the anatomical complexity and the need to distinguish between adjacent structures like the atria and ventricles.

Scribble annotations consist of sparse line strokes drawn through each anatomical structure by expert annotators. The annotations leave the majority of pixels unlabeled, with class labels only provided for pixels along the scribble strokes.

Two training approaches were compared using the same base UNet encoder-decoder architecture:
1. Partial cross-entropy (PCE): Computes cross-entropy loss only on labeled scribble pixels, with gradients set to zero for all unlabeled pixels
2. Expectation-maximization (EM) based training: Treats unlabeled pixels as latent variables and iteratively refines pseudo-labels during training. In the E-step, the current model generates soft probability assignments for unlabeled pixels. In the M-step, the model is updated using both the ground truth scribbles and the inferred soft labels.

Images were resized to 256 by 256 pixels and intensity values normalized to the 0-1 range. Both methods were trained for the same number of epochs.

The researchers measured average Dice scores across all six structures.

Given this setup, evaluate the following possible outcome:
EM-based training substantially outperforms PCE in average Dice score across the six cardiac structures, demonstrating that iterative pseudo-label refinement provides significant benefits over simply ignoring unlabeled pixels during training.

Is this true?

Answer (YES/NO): YES